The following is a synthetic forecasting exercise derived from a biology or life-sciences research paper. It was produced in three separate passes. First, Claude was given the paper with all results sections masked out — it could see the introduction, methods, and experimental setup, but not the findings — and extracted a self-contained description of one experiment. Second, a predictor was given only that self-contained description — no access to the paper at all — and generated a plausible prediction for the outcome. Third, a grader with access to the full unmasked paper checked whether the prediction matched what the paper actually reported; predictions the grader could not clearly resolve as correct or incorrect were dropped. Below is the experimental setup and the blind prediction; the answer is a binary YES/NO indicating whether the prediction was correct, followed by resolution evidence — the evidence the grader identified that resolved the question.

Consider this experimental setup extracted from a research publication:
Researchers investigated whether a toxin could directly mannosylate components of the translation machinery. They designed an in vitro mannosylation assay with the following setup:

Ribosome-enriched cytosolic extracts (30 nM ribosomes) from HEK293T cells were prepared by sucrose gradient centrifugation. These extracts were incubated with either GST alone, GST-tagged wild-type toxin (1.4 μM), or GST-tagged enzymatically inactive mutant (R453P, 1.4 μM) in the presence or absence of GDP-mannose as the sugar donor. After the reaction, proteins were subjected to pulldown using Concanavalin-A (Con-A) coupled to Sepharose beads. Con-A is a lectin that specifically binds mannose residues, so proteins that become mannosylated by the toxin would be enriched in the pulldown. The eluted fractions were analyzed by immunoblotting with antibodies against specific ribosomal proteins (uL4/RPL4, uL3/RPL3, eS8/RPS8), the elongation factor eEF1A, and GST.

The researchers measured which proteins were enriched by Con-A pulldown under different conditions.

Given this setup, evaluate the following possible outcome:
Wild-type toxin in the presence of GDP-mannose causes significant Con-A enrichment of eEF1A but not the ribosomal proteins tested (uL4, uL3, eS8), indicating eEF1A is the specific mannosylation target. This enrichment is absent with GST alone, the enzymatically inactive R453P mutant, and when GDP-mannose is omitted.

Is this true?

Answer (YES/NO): NO